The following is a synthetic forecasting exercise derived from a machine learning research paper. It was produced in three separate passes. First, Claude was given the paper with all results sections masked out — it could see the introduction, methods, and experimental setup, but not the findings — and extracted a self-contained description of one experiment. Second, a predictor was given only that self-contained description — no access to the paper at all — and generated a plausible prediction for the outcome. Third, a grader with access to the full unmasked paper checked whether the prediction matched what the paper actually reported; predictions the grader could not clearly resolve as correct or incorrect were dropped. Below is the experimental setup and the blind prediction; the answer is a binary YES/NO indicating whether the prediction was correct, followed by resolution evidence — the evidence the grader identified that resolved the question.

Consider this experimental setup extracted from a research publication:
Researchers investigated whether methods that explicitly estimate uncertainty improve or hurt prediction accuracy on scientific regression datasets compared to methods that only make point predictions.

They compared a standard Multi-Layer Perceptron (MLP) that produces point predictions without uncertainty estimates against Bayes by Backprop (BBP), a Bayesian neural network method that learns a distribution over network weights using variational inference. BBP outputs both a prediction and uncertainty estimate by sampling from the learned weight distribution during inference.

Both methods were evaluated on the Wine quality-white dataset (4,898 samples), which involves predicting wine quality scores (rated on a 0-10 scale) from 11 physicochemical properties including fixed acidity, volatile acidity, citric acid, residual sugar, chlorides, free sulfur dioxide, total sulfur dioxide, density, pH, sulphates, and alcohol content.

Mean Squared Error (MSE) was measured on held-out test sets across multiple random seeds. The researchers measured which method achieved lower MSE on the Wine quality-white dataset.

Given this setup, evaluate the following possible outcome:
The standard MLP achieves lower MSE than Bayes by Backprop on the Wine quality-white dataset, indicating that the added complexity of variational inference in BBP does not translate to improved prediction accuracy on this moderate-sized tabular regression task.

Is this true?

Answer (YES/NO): YES